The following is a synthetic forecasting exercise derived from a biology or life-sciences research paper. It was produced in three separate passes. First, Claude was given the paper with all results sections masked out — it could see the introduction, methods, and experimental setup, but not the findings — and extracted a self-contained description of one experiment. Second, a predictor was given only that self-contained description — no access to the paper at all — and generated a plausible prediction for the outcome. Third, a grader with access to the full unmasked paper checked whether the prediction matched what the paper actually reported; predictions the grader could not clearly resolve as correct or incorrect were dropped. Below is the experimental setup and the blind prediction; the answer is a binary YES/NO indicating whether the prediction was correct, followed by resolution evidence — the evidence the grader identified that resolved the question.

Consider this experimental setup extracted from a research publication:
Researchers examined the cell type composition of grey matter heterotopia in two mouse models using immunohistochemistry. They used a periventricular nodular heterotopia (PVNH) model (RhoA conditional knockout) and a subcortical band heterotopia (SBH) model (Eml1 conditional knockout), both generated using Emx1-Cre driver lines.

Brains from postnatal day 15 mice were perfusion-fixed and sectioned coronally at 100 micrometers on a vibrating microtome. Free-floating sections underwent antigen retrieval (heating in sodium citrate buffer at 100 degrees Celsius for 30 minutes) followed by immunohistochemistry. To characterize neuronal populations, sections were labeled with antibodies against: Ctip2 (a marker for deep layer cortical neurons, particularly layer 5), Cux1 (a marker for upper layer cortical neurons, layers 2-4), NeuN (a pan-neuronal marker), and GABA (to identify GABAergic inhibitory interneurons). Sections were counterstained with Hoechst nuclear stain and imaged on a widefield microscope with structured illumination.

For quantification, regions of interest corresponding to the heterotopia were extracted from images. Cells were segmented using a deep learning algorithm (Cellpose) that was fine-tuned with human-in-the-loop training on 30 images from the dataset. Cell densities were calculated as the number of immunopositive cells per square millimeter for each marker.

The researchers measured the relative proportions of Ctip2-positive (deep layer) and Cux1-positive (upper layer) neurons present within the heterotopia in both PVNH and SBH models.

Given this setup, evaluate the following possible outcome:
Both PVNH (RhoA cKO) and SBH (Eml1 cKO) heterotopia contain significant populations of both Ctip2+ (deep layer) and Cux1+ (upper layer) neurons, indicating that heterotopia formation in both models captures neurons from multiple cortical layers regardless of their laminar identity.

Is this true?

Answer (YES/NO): YES